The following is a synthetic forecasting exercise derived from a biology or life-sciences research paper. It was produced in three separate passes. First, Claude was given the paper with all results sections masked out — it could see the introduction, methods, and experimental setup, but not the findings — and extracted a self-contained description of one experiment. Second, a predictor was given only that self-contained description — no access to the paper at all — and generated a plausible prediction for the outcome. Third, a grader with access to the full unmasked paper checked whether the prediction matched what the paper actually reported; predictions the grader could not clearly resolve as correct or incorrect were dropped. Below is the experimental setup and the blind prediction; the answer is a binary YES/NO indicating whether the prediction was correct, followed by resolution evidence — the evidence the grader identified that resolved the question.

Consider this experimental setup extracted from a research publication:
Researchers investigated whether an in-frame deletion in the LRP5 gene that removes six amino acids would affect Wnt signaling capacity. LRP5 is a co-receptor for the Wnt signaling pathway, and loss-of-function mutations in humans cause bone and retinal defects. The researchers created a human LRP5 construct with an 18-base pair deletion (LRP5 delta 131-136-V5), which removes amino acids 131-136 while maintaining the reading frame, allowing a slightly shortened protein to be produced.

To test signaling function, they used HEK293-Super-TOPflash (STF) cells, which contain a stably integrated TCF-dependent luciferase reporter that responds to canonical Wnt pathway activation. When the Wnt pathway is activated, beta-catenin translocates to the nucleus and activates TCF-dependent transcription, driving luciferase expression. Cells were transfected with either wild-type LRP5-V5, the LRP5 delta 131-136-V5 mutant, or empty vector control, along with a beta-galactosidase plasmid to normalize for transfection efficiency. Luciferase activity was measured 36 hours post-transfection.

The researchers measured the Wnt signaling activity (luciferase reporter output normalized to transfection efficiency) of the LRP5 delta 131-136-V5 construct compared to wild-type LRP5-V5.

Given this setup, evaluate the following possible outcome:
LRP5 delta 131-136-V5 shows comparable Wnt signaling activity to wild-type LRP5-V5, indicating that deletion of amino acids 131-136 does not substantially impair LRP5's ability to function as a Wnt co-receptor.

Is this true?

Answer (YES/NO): NO